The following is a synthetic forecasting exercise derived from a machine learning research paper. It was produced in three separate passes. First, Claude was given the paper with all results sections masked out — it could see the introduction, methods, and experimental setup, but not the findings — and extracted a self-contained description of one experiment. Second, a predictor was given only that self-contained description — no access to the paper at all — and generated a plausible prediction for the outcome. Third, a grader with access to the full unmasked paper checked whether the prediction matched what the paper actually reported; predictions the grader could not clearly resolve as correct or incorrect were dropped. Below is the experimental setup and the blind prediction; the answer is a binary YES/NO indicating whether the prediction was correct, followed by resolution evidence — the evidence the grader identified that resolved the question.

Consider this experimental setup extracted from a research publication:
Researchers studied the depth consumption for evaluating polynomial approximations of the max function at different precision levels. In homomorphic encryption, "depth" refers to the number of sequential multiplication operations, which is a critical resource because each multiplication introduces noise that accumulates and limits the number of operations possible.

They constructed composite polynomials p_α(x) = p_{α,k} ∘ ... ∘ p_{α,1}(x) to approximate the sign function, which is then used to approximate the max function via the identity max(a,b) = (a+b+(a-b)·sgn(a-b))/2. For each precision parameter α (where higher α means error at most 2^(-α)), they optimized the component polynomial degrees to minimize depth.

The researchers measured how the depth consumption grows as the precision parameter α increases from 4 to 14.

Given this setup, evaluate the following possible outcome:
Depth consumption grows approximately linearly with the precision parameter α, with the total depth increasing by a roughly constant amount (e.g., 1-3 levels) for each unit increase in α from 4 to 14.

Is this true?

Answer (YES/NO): YES